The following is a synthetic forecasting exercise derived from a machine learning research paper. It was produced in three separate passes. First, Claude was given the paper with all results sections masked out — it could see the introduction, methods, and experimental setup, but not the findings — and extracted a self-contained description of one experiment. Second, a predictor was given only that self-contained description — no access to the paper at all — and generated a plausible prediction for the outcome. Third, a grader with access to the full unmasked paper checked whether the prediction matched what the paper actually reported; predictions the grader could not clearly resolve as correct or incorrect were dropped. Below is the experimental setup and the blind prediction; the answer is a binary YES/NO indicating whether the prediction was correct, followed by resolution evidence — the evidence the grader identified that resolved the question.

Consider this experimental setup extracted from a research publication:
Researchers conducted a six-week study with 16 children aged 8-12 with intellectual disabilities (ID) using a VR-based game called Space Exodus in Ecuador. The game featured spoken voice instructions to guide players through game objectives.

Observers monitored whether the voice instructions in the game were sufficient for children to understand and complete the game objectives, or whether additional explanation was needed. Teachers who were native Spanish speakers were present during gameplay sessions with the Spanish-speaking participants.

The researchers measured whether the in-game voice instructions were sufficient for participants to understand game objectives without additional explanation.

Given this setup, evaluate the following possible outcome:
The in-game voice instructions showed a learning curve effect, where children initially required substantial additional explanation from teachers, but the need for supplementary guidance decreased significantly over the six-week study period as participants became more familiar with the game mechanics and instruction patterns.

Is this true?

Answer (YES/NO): NO